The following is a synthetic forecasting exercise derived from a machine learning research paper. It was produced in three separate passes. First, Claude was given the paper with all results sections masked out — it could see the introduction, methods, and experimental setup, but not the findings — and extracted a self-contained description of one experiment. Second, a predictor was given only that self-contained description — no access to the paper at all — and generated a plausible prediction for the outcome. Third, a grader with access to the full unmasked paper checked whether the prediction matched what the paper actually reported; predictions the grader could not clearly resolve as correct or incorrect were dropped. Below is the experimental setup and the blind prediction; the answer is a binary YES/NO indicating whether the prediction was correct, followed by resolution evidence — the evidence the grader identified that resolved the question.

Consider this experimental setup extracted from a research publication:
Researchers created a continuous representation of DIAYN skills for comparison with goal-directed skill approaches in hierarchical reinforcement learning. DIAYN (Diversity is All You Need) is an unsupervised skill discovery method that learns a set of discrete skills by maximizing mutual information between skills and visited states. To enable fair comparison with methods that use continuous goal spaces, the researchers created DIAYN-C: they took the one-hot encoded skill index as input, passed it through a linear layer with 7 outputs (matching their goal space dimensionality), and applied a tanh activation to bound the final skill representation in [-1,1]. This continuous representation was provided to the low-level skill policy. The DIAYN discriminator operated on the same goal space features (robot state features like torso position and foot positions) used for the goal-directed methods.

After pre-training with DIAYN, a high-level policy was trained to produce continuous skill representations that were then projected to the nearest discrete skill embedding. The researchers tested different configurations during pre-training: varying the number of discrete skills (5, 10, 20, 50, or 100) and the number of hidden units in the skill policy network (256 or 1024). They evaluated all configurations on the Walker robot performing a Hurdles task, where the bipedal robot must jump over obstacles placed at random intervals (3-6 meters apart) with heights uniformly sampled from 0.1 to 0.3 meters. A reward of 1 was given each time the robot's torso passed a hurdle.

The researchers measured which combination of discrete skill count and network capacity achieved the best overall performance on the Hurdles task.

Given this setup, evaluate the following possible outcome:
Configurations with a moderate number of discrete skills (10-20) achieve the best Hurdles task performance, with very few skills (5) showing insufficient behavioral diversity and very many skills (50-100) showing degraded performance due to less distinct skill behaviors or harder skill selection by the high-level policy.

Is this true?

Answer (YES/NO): YES